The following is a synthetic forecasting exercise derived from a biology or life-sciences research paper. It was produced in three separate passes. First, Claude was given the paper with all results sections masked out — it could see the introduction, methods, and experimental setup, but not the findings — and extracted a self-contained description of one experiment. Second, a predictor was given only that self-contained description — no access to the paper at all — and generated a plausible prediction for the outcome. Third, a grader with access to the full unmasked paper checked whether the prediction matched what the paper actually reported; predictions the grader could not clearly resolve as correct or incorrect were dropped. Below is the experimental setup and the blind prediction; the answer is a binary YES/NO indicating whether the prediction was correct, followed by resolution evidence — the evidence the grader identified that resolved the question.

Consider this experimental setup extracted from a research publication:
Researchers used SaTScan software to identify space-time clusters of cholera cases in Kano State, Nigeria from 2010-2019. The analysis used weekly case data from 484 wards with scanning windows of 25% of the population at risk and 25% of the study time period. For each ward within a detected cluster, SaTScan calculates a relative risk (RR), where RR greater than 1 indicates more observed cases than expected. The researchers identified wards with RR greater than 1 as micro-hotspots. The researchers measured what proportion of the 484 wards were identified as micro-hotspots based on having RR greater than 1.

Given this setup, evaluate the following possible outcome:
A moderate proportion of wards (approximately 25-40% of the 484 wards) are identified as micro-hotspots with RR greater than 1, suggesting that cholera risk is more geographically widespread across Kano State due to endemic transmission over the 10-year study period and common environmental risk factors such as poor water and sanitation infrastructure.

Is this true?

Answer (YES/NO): YES